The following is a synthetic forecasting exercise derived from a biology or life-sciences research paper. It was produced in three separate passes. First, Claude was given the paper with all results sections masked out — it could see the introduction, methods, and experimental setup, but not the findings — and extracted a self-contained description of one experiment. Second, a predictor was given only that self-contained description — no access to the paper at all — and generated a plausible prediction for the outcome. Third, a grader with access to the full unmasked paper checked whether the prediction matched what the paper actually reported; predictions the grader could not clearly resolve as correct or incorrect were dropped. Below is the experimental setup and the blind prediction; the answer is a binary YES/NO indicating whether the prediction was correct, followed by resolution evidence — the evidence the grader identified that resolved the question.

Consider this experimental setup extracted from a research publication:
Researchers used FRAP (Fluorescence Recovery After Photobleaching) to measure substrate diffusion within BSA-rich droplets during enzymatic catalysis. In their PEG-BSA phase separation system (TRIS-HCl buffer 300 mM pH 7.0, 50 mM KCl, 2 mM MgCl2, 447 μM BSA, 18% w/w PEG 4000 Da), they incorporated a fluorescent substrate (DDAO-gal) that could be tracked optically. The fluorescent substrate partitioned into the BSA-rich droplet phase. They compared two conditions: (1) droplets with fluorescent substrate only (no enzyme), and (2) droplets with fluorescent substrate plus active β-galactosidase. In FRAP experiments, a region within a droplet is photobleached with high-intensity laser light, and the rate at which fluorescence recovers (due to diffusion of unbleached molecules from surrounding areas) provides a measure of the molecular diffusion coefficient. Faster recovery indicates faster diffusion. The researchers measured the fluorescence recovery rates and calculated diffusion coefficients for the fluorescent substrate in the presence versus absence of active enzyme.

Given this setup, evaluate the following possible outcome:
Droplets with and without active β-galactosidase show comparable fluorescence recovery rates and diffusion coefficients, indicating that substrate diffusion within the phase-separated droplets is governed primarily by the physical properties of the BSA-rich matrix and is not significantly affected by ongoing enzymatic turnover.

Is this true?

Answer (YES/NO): NO